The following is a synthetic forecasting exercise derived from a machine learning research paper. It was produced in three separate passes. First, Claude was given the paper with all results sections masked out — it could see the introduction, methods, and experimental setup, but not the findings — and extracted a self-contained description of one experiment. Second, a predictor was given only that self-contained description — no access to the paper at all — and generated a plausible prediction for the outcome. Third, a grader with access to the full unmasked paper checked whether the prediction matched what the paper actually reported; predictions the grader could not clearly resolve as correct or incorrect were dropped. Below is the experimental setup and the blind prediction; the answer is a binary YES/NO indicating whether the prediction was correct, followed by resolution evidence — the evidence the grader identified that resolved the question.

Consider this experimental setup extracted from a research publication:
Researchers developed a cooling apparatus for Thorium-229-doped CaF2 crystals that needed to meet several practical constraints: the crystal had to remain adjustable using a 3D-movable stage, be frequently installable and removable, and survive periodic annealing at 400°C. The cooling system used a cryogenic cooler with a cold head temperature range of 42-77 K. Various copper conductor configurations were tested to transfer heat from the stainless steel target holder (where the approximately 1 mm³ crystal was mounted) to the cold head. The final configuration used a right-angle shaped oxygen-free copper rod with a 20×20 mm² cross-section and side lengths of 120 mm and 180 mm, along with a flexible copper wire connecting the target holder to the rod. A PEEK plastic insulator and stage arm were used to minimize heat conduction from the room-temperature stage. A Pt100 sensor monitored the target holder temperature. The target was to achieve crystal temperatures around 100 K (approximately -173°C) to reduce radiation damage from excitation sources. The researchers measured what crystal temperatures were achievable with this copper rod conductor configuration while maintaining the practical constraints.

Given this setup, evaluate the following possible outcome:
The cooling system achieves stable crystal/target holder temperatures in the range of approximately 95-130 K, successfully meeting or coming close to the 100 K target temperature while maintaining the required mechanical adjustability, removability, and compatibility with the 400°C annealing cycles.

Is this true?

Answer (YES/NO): NO